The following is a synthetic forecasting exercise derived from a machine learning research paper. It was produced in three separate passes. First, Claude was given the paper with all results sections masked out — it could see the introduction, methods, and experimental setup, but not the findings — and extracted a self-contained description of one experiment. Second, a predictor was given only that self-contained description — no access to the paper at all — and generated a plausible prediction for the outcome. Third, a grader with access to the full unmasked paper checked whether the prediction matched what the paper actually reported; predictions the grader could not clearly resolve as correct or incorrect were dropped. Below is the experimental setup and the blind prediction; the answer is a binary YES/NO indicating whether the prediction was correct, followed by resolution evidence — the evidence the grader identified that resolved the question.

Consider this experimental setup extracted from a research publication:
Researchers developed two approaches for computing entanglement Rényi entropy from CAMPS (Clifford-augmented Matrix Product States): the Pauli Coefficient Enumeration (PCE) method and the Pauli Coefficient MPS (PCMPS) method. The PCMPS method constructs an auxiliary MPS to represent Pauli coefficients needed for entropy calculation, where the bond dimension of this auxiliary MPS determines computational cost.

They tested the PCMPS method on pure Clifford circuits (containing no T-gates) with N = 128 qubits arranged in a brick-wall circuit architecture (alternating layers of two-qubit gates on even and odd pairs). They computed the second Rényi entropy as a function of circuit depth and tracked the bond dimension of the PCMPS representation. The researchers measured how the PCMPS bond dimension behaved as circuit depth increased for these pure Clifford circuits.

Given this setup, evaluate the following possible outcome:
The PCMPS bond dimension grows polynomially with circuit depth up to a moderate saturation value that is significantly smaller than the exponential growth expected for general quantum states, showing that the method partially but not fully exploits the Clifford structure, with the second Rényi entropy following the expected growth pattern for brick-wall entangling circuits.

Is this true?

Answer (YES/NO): NO